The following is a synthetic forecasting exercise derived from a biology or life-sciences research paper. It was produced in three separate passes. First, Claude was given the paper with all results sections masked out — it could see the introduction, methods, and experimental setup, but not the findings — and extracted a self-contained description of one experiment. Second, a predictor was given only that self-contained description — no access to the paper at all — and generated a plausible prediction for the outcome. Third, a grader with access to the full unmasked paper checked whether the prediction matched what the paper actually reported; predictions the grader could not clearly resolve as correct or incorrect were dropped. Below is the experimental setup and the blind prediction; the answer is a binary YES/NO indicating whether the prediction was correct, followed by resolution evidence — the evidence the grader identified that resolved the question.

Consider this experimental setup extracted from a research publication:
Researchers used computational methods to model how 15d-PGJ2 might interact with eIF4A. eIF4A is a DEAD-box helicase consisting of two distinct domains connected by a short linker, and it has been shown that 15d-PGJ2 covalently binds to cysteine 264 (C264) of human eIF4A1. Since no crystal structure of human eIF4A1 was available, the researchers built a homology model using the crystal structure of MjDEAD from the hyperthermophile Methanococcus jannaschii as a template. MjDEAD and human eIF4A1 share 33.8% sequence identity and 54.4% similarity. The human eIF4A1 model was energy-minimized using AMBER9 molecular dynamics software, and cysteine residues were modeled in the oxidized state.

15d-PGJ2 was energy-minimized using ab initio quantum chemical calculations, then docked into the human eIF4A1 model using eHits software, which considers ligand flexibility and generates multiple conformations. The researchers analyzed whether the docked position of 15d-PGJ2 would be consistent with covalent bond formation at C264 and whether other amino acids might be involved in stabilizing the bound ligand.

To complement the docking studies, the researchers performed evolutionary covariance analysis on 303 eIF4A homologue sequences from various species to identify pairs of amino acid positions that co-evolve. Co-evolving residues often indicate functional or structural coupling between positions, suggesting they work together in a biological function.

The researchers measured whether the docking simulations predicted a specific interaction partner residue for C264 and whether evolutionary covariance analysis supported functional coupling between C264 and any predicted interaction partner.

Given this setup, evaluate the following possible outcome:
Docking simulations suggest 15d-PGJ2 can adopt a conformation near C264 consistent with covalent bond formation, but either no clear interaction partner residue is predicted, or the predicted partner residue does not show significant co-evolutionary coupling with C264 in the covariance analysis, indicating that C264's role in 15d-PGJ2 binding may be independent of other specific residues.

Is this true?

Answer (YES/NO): NO